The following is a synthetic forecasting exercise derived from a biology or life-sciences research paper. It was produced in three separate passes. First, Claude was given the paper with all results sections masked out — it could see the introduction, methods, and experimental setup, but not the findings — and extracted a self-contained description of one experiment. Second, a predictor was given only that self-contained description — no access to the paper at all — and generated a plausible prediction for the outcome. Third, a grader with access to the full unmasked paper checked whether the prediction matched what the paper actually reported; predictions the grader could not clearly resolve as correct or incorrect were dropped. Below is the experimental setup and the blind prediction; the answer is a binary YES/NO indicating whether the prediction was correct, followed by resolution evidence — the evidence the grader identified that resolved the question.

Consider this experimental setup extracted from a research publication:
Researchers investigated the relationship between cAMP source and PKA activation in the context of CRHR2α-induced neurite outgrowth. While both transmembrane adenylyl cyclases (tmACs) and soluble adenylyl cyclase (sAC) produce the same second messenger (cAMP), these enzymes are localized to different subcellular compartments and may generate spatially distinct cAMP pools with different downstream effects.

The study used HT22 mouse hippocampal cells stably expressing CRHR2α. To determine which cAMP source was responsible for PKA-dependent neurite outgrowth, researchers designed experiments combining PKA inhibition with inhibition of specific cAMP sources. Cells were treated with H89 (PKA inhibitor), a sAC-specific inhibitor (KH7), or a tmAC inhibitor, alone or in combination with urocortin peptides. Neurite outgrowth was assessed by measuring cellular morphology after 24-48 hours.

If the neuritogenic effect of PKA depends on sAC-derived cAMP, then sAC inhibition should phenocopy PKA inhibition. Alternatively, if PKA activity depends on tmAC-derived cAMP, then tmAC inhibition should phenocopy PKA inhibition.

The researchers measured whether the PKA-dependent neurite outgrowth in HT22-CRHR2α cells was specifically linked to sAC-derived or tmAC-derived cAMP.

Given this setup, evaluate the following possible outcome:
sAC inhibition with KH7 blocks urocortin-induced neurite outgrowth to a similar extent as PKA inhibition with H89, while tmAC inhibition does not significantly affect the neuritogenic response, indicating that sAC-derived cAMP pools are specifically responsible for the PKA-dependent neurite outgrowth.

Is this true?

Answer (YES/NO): YES